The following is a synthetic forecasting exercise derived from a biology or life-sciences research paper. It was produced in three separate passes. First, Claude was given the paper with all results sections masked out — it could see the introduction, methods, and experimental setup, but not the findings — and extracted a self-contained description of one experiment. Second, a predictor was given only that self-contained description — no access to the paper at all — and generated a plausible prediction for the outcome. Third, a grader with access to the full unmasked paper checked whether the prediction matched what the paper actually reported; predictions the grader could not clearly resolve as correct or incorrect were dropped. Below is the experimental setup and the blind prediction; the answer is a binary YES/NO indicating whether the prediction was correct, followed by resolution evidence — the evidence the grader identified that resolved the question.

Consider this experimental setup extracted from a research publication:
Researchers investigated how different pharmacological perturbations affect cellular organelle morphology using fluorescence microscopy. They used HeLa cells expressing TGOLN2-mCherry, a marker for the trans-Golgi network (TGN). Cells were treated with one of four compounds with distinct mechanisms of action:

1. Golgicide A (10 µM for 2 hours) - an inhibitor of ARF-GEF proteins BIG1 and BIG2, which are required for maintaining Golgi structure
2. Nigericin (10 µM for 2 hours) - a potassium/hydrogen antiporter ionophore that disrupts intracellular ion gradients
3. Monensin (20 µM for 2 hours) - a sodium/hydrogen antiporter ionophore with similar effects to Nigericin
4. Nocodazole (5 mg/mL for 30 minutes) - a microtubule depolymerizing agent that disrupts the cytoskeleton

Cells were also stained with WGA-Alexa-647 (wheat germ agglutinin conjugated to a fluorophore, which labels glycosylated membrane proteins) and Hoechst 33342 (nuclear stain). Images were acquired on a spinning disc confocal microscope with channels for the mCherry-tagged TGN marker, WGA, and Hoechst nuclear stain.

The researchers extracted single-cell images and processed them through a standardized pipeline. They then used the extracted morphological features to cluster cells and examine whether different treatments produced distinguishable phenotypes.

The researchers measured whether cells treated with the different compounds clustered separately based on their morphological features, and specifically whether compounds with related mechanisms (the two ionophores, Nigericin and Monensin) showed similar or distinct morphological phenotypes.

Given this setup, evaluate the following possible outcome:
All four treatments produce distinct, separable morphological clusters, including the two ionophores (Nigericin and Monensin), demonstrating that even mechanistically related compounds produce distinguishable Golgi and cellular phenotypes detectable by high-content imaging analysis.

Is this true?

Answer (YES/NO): YES